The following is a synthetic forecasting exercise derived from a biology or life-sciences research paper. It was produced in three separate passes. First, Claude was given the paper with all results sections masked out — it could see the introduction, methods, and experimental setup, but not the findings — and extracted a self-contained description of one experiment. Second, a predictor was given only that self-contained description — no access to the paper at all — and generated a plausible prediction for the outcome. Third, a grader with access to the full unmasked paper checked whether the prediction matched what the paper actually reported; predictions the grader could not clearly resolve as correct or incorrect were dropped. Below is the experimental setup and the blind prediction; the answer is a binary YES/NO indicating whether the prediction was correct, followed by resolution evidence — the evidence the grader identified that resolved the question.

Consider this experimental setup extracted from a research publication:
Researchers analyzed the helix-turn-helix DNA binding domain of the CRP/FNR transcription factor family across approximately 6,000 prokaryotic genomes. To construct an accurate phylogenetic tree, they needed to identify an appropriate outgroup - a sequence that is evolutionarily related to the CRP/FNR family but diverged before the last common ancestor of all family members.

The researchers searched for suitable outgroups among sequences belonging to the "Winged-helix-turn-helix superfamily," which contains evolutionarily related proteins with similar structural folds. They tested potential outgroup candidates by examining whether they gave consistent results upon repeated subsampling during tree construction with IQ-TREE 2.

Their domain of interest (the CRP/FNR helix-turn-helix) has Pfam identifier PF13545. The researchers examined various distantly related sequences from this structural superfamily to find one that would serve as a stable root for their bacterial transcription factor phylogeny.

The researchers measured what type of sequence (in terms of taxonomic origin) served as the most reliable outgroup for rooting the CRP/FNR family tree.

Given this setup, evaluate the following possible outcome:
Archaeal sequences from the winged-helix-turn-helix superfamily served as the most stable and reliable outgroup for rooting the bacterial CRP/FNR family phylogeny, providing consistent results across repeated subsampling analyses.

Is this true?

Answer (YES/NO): NO